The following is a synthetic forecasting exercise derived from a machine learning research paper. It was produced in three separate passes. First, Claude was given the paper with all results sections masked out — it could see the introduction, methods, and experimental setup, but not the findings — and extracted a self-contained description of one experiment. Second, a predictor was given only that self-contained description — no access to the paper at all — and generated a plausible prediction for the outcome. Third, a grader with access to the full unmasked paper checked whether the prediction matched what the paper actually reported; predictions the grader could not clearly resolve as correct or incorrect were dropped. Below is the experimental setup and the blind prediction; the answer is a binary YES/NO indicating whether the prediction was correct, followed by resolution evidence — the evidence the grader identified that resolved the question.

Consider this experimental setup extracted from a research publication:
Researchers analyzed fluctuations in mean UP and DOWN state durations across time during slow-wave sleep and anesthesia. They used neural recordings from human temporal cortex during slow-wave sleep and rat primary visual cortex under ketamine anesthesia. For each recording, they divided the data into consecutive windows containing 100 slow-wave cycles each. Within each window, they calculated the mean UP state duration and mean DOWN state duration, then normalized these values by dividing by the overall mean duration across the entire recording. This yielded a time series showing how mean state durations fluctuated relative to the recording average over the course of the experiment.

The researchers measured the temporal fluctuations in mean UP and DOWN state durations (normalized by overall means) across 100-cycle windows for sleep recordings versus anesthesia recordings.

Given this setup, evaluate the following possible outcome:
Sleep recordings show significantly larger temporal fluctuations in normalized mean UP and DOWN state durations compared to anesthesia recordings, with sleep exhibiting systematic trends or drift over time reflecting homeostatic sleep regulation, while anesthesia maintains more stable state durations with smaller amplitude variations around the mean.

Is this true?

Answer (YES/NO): NO